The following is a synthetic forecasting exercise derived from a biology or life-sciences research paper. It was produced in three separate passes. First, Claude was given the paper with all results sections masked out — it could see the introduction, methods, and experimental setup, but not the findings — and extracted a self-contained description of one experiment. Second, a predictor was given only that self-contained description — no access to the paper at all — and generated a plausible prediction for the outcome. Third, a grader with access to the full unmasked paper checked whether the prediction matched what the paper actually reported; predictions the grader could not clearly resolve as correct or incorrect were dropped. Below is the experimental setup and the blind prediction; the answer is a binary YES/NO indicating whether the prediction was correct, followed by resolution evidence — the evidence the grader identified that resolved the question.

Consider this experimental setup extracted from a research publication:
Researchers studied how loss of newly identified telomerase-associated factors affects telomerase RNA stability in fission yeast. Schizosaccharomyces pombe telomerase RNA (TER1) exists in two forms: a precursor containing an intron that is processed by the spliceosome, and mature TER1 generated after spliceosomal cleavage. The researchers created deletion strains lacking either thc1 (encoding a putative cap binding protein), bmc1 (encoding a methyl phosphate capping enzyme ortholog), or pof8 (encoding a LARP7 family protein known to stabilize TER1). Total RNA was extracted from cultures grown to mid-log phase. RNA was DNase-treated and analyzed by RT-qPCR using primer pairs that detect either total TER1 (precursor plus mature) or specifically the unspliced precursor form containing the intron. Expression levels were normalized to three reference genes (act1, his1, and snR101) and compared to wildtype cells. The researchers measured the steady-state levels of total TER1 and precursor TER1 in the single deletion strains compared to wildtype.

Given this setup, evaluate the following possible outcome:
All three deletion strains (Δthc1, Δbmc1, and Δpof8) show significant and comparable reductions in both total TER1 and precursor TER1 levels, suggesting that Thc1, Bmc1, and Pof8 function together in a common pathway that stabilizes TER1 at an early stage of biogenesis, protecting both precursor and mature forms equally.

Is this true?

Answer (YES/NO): NO